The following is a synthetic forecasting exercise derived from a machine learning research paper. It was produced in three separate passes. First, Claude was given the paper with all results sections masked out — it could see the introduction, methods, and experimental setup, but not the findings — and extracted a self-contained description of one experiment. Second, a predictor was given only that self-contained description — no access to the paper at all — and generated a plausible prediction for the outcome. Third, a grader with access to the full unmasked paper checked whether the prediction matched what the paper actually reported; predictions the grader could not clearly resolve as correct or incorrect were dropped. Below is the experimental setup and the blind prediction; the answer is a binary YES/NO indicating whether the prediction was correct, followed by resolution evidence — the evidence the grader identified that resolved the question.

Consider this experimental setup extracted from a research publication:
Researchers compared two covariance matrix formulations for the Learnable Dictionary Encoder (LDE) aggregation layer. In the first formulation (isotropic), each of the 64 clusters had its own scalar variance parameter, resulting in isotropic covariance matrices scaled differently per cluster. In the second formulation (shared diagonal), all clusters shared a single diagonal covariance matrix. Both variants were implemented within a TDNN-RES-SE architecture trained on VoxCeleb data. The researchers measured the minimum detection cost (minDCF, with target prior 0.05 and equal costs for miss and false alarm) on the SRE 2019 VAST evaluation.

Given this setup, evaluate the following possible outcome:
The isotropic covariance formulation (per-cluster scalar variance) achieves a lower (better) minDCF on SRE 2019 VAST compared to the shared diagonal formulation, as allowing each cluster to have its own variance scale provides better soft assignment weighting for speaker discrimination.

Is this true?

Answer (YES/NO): YES